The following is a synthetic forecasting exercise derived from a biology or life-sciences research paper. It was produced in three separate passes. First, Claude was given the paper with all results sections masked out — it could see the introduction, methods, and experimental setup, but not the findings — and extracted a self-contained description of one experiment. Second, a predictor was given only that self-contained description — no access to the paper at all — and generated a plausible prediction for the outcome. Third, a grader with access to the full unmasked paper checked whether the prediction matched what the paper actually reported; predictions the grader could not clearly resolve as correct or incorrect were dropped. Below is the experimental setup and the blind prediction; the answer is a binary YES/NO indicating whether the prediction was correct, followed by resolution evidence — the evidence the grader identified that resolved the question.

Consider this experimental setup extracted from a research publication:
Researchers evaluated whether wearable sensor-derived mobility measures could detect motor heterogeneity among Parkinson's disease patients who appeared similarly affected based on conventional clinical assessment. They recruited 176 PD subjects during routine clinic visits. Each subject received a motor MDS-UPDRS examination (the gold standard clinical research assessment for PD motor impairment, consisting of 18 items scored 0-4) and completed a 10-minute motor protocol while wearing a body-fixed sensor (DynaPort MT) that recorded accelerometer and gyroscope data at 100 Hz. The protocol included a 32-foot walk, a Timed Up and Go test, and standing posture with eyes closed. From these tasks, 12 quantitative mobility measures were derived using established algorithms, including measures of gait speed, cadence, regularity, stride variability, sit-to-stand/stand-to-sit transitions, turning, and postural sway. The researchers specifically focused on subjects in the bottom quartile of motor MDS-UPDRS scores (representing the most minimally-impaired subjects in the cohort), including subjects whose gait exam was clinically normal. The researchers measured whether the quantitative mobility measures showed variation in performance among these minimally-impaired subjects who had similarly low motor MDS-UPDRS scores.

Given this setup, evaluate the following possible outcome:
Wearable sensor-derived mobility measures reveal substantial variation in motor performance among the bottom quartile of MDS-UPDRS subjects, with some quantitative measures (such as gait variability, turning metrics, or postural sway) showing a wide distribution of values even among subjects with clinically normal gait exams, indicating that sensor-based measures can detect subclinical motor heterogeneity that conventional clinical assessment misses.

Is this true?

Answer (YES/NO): YES